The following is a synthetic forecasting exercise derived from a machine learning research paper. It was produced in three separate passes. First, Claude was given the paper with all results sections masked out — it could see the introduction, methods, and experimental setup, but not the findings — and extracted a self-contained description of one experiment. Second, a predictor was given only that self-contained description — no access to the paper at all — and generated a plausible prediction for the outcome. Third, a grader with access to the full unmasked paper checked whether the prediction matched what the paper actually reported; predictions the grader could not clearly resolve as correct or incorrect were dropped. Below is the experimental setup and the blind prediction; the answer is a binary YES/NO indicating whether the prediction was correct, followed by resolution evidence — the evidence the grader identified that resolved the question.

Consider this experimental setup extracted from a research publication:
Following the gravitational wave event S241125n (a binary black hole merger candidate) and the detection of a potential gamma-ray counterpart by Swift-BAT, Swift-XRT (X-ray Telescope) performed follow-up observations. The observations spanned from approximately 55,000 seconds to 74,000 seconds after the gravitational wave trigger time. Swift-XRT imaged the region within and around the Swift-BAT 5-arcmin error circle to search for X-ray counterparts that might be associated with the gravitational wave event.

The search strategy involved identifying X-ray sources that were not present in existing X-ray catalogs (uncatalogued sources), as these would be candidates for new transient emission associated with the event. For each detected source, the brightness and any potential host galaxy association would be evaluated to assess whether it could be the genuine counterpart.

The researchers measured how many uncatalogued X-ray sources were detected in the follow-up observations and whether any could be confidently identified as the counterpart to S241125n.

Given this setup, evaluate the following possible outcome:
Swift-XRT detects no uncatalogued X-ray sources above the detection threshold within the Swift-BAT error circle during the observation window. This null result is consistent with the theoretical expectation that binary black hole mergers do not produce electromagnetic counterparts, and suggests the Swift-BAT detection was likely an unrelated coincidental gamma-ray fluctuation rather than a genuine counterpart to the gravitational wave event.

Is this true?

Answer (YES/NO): NO